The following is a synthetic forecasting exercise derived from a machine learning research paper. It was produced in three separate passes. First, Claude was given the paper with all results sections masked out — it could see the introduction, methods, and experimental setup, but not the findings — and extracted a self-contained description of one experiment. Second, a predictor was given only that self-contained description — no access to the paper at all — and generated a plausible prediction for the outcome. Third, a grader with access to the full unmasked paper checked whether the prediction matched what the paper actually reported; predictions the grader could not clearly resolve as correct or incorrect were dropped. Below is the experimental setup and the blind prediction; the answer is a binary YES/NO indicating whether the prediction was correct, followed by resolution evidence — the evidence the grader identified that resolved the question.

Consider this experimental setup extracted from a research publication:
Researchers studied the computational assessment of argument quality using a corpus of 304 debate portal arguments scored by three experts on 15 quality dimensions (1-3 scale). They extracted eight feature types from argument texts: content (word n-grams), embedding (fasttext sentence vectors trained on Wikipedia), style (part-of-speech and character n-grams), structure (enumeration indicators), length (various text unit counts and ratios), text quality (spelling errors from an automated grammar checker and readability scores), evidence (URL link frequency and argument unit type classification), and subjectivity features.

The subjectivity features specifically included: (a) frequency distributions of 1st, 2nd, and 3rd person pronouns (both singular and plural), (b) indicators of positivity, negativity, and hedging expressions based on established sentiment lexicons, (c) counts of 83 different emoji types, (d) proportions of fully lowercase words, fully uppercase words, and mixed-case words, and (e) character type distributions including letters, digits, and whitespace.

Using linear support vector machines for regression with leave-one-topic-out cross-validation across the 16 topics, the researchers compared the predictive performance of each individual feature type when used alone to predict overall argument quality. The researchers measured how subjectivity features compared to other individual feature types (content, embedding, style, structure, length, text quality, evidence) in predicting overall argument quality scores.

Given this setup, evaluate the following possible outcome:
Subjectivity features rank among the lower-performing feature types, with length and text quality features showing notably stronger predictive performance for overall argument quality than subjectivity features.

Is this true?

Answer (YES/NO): NO